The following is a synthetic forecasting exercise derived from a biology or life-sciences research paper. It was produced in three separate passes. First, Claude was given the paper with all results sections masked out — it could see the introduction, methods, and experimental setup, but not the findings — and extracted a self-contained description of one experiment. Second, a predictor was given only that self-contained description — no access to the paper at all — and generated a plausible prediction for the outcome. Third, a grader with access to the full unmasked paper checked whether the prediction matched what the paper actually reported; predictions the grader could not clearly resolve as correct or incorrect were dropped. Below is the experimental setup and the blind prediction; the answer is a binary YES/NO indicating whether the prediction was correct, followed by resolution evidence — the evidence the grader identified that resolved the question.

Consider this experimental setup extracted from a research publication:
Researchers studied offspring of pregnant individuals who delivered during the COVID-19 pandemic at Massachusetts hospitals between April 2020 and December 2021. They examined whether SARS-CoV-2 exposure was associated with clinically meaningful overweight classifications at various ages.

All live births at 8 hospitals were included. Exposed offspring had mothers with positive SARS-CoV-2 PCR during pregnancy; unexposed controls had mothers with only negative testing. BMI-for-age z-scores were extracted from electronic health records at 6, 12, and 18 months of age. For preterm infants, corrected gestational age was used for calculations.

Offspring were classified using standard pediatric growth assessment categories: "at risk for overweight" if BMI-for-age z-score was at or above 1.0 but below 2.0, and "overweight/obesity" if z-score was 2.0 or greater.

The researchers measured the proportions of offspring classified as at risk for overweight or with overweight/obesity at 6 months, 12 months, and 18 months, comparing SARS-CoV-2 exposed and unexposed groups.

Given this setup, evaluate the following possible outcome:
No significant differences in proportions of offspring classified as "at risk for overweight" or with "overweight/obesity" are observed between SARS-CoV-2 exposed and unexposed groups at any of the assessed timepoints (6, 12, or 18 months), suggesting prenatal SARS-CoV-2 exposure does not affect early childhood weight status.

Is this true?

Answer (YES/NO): NO